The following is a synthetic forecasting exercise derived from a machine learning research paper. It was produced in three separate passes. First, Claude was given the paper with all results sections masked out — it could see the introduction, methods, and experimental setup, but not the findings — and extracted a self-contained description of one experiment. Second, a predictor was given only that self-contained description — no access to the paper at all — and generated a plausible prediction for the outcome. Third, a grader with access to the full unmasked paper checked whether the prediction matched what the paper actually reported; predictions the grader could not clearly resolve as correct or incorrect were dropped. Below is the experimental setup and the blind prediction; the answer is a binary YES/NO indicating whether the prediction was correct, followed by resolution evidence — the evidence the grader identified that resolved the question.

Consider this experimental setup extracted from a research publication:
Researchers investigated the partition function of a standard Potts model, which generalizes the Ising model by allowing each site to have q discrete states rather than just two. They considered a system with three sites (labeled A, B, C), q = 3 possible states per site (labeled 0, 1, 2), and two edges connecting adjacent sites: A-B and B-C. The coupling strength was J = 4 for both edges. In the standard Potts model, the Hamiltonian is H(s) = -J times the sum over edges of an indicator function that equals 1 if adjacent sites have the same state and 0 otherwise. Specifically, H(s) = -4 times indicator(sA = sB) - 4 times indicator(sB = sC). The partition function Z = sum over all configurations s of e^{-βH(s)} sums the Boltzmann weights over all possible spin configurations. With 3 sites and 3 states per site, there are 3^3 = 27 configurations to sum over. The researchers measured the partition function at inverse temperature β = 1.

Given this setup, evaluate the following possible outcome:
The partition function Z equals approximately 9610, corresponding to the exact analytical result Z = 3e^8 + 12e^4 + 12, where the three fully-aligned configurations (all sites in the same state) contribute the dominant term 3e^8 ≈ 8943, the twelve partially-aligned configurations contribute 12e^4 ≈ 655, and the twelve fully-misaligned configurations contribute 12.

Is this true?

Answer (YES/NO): YES